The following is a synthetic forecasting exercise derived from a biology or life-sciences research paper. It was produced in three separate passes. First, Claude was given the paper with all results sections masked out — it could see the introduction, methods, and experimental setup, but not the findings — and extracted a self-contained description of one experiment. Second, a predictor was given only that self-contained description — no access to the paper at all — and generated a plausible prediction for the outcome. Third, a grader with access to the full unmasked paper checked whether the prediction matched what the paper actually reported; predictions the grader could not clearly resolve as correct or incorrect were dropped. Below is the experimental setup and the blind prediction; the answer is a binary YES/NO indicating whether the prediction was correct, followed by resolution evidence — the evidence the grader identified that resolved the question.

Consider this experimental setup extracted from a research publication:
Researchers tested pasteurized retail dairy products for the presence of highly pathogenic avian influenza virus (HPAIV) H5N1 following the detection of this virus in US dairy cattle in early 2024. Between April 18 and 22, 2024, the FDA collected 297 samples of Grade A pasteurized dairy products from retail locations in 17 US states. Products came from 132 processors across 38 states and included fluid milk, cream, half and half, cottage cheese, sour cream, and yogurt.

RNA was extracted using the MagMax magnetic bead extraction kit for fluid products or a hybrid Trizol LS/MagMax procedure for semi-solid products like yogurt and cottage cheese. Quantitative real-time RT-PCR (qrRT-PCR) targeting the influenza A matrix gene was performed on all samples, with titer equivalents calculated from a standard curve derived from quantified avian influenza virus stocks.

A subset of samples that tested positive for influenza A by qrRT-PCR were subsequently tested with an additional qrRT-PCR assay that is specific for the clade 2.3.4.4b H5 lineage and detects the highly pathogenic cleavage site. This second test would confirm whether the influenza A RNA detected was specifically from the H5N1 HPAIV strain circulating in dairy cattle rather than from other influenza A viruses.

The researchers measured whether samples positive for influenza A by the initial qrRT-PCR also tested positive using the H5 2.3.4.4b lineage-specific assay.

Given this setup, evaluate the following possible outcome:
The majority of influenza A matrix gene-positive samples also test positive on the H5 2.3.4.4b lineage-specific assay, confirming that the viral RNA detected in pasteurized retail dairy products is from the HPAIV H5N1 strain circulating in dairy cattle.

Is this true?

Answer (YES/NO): YES